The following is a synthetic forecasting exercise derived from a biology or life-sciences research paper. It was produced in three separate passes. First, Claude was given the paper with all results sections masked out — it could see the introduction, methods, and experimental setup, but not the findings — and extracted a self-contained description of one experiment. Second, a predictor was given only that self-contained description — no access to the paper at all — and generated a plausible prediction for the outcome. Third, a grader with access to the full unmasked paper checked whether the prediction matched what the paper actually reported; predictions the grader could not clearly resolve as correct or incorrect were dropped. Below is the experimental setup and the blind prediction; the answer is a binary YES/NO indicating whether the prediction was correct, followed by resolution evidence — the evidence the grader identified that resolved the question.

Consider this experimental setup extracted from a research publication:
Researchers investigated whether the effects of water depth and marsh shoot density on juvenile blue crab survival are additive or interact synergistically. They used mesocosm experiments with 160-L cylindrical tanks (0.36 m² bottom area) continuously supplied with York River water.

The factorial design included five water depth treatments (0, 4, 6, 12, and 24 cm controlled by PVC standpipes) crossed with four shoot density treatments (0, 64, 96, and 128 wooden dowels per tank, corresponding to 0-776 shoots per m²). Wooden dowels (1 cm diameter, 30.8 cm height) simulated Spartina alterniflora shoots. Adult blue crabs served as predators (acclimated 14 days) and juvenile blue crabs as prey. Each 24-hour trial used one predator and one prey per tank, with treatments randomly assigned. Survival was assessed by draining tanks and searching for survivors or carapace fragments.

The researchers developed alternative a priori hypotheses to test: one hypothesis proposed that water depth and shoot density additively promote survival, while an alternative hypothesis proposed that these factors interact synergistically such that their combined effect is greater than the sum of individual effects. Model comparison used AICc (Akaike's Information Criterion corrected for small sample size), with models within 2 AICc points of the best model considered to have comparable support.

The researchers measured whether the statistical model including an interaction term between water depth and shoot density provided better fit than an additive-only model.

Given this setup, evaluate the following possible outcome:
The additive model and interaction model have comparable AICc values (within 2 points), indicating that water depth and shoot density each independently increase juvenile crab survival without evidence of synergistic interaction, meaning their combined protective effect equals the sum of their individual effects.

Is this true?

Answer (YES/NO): NO